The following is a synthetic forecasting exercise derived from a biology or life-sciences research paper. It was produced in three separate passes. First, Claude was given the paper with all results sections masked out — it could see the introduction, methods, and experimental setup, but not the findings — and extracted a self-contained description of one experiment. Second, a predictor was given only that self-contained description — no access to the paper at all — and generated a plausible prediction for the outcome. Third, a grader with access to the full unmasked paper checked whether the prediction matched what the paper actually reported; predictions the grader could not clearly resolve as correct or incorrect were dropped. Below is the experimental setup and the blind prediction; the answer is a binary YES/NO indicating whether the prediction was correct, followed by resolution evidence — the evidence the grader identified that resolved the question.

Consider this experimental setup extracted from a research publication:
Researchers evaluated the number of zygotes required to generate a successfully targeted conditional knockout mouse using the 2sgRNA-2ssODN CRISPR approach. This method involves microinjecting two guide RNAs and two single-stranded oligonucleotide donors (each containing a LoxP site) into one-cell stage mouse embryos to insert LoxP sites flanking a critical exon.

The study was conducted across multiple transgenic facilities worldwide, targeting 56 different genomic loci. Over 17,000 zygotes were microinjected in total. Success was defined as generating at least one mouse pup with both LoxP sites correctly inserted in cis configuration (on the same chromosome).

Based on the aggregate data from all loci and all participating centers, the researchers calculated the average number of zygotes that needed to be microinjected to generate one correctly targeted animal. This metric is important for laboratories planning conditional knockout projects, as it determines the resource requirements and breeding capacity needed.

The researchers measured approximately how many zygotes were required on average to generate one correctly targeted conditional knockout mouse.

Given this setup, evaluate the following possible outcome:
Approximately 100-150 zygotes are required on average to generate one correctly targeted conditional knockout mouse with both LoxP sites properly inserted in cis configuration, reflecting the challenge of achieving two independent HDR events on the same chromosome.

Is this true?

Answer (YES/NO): NO